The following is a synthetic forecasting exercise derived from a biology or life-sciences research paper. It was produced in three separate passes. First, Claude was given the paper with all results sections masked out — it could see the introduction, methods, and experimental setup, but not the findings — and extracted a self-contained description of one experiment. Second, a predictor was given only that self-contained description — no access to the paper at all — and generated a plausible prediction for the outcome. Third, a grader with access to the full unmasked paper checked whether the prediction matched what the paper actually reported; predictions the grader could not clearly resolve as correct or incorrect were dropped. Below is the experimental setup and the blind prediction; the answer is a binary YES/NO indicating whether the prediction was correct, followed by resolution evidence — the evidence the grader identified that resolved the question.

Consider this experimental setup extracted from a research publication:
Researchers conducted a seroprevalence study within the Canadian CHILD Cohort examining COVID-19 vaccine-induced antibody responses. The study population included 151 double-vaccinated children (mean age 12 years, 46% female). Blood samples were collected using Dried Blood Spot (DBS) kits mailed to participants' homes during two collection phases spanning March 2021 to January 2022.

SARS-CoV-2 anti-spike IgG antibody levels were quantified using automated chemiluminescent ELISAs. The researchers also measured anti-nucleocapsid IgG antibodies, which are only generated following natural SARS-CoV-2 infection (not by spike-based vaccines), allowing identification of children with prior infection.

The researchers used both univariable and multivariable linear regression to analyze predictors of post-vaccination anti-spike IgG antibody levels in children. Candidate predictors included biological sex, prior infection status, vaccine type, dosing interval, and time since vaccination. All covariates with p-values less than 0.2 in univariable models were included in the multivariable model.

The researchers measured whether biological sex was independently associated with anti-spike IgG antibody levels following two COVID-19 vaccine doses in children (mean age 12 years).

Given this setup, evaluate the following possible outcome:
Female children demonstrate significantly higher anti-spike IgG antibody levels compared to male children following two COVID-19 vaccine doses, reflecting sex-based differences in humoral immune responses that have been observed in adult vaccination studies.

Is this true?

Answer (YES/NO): NO